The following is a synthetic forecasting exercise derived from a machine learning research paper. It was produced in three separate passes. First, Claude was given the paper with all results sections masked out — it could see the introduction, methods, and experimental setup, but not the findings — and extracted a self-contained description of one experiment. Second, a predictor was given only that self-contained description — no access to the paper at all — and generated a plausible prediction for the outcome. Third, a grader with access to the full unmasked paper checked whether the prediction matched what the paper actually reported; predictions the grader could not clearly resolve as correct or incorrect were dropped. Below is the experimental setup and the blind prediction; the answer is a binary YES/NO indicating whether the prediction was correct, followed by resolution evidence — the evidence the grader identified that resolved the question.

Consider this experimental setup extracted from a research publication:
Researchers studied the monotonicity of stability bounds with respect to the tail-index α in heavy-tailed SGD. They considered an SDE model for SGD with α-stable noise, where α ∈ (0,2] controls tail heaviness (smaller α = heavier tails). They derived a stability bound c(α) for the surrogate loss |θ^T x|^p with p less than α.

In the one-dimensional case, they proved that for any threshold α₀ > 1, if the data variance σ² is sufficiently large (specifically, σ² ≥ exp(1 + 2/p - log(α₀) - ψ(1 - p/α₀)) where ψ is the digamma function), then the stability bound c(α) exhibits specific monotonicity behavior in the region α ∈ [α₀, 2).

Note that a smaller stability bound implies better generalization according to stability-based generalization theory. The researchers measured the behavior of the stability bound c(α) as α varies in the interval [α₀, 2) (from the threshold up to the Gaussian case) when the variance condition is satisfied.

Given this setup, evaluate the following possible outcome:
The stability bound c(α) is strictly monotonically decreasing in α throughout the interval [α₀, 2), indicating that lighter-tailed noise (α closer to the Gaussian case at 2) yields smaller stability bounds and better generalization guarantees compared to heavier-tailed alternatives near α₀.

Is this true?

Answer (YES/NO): NO